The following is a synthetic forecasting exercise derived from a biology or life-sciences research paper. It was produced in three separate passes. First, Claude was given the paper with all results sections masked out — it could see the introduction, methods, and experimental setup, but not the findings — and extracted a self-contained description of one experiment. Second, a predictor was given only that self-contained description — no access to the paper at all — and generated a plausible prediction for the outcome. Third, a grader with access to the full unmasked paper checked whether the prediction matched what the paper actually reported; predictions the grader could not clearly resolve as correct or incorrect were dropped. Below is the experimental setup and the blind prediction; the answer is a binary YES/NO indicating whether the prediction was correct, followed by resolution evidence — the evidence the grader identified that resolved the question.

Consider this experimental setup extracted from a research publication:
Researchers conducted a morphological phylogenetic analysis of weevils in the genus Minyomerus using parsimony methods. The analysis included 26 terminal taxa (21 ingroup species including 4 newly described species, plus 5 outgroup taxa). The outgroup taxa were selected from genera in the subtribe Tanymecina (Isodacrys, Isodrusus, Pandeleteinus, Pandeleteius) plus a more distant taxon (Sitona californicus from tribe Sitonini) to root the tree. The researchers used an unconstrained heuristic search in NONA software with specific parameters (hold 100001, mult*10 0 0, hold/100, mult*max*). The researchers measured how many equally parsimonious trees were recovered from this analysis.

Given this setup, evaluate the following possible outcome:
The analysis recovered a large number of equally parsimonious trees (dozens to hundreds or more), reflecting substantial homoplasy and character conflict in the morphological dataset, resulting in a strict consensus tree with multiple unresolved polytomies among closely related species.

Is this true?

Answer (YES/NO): NO